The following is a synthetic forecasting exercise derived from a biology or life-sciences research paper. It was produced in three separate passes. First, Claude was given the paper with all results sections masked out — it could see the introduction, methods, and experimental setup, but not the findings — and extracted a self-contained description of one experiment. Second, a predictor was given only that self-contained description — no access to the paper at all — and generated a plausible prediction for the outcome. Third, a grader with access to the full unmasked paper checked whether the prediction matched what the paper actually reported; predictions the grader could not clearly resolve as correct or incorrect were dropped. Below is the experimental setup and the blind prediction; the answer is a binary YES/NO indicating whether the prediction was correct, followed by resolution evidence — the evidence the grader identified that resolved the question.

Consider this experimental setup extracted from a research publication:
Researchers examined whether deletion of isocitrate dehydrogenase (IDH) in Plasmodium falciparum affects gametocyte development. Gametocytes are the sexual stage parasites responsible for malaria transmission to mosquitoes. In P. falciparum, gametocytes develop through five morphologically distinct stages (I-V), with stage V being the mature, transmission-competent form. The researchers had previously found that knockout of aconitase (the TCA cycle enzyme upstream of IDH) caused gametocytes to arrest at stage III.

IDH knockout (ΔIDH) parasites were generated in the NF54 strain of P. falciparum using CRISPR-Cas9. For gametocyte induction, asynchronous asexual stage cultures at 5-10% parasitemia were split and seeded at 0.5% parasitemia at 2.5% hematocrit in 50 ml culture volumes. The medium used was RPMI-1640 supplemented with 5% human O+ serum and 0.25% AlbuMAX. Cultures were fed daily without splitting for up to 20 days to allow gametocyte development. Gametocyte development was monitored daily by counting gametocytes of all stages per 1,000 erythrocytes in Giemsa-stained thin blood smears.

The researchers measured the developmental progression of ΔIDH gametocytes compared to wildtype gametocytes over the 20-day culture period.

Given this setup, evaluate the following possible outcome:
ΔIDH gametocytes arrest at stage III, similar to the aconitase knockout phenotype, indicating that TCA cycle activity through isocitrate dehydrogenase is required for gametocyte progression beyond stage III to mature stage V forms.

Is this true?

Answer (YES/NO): YES